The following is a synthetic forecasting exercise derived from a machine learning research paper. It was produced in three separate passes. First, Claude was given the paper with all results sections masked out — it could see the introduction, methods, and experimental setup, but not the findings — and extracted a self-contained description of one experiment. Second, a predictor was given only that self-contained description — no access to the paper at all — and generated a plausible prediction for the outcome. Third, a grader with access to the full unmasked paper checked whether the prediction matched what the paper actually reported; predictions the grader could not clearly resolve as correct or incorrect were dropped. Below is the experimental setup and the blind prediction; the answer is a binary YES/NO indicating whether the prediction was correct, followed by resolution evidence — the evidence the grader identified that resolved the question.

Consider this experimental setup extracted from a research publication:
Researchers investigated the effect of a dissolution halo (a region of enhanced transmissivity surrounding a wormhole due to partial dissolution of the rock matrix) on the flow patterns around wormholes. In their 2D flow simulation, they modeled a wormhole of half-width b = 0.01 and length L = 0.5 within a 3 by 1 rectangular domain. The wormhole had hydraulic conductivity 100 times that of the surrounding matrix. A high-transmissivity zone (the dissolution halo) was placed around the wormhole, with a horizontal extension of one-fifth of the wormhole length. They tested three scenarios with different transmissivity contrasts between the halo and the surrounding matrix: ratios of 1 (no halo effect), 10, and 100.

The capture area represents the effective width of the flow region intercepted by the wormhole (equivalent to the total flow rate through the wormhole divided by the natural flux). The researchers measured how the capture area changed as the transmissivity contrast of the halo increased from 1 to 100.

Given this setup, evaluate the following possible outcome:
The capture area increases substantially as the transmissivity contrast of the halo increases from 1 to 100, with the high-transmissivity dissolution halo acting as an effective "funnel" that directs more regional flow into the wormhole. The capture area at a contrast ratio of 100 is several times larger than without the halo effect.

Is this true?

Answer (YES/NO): NO